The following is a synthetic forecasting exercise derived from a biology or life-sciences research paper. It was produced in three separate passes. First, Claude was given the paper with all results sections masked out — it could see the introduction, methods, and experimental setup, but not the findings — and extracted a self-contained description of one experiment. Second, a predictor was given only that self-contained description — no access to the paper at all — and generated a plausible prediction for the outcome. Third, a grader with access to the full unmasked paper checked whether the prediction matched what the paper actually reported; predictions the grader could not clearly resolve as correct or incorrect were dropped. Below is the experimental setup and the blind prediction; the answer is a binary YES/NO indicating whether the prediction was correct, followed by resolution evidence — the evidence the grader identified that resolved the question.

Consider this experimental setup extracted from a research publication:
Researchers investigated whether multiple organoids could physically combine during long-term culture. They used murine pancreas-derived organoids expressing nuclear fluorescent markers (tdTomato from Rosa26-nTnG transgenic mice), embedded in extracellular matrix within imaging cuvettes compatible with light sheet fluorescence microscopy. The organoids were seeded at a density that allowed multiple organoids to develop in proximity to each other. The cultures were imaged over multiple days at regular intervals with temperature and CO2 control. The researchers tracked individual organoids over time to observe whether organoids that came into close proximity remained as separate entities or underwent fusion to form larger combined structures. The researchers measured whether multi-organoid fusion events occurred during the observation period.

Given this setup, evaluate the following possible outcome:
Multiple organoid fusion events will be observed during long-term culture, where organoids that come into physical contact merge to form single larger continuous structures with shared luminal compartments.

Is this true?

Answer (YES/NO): YES